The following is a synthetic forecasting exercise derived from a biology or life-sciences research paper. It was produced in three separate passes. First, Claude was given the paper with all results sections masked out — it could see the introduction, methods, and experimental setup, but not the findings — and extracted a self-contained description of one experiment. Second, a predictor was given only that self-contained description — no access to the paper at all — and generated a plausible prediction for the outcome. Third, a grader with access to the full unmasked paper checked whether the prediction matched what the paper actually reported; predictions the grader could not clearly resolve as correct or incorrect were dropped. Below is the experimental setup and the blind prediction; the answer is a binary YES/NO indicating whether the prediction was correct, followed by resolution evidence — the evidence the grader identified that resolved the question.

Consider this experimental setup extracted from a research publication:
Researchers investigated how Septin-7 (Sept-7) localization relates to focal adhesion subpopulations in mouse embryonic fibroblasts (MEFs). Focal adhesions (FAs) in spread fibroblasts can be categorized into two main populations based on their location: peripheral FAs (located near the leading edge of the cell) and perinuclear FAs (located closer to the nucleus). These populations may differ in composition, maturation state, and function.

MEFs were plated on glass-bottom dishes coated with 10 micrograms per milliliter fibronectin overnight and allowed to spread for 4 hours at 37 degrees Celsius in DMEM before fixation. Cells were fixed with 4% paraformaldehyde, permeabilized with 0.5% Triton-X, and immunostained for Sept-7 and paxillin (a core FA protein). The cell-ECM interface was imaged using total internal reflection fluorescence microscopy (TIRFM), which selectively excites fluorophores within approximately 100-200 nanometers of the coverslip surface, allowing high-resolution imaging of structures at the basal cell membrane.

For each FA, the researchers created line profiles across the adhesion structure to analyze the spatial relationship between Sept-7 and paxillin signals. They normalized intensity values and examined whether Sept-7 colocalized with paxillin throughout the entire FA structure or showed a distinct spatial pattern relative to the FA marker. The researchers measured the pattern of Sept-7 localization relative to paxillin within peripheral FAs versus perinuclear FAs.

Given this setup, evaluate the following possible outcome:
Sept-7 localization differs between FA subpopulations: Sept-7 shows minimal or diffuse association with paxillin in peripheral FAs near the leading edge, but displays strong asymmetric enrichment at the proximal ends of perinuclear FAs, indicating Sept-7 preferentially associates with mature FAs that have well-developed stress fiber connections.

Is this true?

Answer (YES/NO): NO